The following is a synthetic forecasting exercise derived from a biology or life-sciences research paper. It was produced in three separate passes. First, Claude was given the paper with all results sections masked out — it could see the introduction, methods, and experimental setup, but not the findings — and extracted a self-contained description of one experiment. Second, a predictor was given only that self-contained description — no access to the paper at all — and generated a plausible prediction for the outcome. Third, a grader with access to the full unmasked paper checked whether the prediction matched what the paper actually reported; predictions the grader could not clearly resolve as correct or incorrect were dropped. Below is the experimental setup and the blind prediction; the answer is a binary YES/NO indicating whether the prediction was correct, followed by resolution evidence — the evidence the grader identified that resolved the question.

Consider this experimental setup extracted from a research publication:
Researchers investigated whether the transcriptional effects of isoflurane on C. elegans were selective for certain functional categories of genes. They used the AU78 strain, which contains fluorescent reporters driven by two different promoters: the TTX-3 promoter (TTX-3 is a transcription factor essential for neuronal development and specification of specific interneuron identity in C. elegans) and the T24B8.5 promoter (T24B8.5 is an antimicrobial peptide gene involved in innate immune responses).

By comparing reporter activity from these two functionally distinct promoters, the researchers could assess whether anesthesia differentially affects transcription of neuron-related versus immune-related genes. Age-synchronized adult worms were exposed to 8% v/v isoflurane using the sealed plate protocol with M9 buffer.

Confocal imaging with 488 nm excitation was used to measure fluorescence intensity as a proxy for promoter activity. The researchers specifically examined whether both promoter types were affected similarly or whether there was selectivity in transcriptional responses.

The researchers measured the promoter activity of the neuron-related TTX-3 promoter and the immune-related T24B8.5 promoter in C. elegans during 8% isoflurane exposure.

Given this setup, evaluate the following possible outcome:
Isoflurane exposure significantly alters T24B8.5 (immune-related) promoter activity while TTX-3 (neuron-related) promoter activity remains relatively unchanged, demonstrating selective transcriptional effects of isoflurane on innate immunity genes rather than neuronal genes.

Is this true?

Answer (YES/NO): NO